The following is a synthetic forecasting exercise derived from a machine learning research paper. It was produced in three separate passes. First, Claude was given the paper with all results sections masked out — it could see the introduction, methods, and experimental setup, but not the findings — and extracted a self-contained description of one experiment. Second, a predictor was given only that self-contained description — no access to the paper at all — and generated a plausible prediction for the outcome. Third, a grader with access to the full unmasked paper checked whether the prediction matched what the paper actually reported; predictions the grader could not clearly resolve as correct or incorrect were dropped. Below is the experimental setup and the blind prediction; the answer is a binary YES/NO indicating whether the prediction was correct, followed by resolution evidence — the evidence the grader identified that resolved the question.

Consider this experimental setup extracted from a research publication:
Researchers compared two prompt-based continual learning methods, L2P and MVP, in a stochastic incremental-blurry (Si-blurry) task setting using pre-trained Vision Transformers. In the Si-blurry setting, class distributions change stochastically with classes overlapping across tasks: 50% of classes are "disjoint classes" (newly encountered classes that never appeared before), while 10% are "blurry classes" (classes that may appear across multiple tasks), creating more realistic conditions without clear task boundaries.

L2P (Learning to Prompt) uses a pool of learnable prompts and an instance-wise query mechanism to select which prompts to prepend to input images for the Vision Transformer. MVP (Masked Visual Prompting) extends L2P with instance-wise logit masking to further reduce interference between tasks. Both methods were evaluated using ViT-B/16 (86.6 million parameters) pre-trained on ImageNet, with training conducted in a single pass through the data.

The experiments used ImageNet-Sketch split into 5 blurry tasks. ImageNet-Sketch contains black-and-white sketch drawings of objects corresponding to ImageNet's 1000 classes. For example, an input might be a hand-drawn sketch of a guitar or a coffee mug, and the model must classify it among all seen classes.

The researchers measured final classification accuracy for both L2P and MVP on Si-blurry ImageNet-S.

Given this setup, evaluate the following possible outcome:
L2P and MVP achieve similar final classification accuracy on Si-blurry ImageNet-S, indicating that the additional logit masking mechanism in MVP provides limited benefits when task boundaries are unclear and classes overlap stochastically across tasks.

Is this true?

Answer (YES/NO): YES